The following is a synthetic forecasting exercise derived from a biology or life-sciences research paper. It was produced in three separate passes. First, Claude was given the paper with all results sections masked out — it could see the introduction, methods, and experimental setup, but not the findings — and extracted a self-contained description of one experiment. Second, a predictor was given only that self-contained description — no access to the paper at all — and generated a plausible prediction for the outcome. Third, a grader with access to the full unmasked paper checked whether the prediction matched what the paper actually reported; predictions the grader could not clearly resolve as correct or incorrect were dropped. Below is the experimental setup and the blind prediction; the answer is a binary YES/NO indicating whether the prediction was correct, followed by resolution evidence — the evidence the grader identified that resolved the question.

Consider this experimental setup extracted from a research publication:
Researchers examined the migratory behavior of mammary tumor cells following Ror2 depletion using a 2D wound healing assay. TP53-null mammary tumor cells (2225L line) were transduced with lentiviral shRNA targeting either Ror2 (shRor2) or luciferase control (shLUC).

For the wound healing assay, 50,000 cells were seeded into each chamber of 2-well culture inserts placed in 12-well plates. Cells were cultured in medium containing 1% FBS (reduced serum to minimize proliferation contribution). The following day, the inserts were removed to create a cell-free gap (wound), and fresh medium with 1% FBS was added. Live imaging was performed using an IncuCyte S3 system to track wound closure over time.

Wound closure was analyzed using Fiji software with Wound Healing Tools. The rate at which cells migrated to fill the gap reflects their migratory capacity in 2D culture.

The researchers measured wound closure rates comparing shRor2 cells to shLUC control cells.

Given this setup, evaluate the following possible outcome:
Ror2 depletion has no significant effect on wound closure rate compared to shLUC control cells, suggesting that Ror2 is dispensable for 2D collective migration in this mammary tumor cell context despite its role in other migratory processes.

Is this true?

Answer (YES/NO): NO